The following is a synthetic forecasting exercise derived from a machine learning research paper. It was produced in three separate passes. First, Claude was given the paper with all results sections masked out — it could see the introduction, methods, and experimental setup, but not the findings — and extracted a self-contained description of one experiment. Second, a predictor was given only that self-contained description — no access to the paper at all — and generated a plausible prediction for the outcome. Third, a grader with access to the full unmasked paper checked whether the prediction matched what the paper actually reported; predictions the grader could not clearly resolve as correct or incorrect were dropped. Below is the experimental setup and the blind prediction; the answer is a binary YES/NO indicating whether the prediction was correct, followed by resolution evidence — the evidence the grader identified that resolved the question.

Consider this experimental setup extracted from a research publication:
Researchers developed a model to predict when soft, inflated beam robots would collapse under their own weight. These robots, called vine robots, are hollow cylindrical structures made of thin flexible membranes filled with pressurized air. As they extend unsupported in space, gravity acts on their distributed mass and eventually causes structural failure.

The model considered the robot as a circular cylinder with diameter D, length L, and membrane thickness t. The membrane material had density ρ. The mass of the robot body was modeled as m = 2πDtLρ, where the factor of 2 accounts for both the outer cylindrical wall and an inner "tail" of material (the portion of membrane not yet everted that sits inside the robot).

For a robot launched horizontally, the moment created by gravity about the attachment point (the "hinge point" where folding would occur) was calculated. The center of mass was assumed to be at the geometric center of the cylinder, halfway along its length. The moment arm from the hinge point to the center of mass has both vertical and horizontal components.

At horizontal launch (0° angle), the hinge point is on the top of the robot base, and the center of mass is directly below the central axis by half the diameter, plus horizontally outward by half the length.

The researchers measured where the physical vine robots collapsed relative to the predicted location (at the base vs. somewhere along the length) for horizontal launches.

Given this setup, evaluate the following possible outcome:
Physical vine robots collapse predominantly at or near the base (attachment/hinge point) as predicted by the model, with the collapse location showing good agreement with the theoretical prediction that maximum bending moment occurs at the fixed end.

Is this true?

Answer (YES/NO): YES